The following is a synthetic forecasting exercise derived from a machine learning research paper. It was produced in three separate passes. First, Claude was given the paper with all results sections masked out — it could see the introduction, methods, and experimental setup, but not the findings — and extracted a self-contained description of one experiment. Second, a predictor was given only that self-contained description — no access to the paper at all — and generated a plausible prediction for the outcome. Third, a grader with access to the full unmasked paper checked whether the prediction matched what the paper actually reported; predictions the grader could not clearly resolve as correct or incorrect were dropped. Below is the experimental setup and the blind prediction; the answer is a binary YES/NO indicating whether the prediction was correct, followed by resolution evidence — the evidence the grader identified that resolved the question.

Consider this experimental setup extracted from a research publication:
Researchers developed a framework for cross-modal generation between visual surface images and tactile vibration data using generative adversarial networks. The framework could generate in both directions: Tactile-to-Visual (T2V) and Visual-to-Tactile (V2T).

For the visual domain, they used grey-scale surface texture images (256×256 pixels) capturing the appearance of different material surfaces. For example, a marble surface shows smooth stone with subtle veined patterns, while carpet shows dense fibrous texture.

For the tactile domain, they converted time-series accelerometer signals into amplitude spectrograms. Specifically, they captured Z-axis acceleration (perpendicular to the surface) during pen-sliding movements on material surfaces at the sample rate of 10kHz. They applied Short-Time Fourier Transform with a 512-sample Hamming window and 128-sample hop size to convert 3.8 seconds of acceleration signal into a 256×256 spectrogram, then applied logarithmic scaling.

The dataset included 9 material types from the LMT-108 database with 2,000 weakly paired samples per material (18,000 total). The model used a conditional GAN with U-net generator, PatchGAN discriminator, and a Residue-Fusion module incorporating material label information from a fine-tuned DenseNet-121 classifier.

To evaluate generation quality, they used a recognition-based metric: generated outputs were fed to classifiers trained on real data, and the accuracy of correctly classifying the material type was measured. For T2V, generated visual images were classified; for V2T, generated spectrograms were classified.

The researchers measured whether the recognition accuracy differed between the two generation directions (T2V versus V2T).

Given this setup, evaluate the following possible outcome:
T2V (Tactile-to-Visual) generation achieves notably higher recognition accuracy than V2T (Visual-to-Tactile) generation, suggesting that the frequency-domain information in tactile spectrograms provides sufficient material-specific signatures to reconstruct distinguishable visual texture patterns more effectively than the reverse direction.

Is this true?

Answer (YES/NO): YES